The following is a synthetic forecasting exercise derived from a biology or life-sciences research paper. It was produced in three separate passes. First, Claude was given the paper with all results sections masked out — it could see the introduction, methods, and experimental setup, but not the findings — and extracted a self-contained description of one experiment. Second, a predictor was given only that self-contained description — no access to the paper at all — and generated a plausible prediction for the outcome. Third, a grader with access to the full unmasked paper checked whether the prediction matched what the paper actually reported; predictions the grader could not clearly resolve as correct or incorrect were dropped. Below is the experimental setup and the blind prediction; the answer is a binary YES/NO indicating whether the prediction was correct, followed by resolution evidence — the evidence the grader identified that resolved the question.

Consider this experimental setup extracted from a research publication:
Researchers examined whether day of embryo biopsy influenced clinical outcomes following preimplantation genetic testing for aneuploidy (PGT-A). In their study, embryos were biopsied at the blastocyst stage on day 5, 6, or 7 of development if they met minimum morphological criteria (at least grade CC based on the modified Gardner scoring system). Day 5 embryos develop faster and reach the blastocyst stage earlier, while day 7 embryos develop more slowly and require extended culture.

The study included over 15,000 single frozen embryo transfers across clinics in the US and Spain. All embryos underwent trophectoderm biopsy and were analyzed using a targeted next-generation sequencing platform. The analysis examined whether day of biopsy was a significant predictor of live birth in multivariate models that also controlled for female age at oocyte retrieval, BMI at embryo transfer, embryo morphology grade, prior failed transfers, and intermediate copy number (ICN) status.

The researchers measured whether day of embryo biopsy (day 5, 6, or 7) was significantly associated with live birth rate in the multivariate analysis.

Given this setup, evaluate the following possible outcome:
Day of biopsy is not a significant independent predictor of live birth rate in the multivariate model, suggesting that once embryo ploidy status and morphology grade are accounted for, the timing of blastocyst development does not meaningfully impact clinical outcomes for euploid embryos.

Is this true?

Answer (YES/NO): NO